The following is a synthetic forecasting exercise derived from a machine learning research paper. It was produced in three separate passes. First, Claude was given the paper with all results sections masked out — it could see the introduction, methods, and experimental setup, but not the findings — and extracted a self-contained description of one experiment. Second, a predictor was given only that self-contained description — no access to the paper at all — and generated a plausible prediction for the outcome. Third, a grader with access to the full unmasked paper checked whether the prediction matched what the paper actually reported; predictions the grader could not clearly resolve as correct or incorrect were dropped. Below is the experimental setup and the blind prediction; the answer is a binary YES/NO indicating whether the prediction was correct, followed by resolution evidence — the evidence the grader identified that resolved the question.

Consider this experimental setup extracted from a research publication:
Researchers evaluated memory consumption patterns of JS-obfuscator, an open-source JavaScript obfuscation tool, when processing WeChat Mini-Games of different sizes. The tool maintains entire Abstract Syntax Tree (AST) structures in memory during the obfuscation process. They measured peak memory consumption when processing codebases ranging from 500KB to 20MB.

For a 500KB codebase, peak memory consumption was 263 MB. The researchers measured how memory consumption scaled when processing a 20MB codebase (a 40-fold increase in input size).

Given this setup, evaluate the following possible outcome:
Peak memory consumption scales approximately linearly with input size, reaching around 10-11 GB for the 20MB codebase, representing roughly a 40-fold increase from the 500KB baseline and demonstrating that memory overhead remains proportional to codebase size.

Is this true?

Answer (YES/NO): NO